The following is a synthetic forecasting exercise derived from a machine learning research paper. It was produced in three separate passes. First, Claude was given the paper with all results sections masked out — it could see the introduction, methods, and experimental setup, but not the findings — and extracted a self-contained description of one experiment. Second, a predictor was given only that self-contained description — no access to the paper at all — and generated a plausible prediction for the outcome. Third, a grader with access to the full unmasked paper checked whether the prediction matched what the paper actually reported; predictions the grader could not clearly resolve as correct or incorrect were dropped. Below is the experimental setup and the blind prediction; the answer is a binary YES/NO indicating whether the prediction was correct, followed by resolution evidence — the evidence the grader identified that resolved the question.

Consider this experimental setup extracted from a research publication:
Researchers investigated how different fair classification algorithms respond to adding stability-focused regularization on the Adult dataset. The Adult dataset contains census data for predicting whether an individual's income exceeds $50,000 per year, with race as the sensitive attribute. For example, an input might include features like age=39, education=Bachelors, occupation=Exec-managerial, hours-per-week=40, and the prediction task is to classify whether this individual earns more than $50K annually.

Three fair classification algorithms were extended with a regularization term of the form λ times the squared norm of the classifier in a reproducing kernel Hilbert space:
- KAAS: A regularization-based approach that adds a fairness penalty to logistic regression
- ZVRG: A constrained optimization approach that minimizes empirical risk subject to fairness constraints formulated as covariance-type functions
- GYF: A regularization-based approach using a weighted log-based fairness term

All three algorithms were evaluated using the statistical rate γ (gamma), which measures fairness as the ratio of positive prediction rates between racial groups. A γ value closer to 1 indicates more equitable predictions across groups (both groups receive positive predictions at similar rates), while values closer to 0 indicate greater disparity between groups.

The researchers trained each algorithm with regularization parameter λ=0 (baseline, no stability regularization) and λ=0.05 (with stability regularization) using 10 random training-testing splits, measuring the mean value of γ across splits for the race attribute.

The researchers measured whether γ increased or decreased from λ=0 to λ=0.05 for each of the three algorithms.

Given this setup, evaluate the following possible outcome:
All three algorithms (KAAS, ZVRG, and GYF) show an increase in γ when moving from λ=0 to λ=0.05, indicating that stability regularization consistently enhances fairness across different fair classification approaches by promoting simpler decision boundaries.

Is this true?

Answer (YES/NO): NO